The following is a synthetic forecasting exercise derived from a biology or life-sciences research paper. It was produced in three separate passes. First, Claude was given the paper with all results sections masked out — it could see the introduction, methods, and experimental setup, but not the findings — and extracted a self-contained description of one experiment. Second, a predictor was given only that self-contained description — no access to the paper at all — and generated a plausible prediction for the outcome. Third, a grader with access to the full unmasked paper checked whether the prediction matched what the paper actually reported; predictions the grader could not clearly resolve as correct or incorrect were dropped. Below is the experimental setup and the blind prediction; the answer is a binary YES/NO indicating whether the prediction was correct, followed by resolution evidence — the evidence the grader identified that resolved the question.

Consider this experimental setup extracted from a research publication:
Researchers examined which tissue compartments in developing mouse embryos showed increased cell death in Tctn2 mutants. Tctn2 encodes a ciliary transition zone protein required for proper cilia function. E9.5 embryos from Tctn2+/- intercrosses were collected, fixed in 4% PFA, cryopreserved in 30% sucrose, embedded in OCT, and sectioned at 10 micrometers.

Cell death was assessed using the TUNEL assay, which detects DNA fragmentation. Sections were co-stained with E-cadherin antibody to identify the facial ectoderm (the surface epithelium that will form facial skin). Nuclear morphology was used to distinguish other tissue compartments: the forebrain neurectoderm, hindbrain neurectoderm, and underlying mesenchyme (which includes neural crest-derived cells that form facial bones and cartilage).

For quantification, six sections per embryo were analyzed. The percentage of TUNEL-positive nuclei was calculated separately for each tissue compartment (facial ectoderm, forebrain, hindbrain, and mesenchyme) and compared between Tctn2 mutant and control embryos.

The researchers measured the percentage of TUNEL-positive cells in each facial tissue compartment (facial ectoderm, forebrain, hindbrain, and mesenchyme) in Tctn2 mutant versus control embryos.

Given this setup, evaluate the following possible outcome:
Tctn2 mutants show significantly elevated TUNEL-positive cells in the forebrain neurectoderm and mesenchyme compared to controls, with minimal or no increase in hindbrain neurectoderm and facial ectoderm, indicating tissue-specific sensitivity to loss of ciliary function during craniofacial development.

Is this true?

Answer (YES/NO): NO